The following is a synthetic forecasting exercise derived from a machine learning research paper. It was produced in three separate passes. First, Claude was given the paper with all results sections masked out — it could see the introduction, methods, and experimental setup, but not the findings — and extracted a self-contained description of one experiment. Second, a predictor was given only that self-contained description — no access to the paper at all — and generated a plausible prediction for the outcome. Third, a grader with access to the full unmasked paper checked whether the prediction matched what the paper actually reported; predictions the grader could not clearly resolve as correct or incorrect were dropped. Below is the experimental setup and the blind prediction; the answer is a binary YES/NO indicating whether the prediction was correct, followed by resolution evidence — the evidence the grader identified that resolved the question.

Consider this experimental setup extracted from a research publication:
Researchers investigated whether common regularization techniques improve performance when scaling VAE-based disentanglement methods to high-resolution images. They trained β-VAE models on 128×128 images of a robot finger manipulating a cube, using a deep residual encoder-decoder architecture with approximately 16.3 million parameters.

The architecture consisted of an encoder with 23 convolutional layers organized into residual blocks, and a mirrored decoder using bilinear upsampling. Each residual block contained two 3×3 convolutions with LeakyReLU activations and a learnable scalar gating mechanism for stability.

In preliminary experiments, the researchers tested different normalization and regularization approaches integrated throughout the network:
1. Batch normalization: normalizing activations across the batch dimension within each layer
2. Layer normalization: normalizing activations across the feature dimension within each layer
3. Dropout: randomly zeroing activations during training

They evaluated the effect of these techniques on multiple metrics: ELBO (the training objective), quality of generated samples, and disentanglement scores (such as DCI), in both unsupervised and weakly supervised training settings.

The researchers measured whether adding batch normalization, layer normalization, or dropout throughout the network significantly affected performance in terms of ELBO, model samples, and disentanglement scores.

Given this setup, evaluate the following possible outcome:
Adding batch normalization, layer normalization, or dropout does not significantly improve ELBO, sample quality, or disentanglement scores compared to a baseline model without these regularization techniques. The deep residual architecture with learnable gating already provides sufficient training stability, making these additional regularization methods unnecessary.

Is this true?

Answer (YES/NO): YES